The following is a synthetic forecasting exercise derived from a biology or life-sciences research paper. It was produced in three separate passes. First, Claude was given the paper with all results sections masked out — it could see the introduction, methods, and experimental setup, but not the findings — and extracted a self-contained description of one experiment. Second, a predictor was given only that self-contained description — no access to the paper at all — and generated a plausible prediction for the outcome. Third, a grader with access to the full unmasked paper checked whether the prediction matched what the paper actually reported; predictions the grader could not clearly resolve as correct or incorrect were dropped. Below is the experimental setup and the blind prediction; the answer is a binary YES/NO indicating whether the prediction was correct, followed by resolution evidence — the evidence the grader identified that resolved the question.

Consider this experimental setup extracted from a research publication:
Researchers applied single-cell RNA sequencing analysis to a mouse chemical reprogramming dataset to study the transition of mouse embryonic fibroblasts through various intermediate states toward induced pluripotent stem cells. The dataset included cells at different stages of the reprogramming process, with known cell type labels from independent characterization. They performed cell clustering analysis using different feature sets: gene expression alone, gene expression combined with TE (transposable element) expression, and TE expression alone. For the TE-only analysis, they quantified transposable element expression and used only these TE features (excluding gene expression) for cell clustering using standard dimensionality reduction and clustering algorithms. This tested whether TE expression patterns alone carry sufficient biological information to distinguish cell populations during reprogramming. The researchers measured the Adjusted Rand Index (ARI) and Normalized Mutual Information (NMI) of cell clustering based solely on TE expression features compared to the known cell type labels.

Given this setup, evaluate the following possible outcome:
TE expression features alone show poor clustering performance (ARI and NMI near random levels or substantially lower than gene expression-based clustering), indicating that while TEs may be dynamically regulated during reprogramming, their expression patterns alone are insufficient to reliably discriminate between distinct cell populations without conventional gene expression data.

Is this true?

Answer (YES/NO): NO